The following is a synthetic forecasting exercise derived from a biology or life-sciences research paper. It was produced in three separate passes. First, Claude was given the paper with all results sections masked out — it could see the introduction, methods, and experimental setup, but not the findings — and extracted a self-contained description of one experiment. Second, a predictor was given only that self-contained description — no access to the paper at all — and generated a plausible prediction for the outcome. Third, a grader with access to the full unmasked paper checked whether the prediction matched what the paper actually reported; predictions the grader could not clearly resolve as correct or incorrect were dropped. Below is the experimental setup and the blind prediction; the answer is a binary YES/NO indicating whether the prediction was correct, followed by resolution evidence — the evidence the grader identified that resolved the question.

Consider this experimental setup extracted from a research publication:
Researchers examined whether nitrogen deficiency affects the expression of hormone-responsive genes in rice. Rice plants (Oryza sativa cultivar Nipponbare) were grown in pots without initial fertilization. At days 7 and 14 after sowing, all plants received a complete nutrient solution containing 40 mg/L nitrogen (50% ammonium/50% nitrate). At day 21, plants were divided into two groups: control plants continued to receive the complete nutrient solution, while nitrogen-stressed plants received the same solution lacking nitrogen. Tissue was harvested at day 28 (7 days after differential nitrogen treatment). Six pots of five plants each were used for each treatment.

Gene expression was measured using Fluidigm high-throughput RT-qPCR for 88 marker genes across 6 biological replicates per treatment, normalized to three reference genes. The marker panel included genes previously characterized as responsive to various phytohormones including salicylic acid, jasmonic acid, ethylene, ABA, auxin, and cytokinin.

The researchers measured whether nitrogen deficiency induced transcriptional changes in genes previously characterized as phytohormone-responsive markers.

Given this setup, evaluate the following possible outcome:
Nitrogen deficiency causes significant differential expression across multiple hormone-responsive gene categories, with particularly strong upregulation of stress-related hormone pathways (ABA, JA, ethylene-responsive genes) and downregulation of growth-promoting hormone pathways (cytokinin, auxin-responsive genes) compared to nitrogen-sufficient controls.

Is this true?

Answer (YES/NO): NO